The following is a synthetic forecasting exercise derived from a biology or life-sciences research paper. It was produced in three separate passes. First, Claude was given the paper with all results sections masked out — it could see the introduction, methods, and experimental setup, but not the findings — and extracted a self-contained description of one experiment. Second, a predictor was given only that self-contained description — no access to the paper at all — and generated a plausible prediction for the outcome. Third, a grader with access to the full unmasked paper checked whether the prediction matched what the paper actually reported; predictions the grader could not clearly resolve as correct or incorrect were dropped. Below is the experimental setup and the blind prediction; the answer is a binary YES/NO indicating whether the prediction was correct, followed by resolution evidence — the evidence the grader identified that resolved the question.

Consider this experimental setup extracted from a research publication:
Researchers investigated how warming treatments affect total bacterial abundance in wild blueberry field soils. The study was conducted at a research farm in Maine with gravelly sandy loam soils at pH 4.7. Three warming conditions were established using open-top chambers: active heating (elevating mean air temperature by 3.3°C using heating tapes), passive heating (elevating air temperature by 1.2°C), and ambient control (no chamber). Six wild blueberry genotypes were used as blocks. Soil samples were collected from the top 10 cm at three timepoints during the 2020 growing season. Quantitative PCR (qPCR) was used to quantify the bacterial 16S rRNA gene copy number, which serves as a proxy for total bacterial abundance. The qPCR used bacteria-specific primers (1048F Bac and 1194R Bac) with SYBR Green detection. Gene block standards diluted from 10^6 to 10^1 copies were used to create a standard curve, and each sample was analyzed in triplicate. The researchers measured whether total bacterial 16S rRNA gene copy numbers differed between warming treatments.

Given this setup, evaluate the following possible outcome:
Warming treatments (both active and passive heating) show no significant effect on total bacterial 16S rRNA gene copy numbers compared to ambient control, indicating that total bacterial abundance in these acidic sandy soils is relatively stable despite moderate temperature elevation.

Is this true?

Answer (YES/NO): YES